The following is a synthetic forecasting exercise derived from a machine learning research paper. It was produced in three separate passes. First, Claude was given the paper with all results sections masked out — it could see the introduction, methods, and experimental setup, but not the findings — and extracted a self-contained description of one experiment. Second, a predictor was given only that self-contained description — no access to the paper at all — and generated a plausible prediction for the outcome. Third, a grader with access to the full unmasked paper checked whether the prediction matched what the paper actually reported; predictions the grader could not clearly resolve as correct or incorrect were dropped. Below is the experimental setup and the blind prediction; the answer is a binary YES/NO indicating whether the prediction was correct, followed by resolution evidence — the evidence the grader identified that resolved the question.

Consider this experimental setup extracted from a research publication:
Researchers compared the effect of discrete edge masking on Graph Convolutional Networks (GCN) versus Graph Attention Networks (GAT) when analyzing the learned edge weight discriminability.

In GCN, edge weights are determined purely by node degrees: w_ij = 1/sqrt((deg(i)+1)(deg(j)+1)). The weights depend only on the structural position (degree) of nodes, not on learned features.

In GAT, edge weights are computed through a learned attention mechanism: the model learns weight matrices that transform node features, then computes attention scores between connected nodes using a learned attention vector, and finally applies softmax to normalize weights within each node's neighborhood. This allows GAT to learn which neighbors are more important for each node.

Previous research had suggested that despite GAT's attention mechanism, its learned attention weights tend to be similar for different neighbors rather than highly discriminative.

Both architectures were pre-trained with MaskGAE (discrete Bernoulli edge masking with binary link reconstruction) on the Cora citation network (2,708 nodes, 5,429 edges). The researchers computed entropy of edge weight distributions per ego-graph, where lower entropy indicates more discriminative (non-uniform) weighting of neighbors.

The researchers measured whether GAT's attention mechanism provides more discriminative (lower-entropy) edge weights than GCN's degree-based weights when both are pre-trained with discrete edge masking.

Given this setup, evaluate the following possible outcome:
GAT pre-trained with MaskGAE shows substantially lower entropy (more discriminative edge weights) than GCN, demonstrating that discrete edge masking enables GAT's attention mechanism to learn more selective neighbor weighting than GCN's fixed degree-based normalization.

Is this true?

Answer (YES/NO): NO